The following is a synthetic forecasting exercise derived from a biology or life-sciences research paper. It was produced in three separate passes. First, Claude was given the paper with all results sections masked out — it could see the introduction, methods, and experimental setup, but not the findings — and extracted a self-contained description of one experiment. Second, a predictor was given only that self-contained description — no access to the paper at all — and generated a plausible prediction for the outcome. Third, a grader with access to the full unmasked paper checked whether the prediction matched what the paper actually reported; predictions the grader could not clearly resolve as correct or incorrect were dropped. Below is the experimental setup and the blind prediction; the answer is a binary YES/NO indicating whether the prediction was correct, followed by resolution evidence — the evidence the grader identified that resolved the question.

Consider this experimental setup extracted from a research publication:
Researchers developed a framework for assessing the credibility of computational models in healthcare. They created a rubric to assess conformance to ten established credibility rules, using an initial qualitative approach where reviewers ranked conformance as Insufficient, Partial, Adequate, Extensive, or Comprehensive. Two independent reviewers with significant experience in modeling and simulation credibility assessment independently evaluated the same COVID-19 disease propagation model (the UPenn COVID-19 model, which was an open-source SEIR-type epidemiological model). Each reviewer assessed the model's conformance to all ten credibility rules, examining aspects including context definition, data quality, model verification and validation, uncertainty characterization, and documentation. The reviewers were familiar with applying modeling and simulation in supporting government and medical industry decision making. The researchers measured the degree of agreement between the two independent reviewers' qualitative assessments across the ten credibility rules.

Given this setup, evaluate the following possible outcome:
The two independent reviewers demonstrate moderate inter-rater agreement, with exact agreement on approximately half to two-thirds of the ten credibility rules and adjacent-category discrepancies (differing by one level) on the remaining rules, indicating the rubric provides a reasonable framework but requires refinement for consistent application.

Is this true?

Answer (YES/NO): NO